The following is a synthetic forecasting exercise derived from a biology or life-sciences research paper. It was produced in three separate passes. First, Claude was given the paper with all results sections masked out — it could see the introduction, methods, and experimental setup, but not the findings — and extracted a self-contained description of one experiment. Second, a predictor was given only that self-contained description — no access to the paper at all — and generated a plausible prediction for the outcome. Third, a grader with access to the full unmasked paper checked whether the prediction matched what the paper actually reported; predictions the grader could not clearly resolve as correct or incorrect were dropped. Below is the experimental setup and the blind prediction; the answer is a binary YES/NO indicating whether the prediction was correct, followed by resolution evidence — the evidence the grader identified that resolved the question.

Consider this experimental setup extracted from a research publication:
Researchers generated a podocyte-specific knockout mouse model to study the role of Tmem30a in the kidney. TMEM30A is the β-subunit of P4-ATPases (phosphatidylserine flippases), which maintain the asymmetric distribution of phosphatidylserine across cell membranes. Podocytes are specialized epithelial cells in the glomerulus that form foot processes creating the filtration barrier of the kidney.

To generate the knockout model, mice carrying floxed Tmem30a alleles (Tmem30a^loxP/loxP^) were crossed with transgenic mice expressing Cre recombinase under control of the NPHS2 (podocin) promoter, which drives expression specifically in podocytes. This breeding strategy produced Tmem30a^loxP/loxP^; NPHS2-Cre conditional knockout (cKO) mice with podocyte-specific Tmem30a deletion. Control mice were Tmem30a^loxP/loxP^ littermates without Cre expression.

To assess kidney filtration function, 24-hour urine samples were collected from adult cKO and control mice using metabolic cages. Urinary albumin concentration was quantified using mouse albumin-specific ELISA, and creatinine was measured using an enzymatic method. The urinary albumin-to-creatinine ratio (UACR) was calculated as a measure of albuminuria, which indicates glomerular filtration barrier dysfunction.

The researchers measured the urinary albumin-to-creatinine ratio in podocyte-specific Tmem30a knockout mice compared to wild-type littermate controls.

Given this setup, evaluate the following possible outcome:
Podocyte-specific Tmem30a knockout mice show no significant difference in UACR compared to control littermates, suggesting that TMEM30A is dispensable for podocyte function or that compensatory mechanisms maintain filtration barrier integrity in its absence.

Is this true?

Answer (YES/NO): NO